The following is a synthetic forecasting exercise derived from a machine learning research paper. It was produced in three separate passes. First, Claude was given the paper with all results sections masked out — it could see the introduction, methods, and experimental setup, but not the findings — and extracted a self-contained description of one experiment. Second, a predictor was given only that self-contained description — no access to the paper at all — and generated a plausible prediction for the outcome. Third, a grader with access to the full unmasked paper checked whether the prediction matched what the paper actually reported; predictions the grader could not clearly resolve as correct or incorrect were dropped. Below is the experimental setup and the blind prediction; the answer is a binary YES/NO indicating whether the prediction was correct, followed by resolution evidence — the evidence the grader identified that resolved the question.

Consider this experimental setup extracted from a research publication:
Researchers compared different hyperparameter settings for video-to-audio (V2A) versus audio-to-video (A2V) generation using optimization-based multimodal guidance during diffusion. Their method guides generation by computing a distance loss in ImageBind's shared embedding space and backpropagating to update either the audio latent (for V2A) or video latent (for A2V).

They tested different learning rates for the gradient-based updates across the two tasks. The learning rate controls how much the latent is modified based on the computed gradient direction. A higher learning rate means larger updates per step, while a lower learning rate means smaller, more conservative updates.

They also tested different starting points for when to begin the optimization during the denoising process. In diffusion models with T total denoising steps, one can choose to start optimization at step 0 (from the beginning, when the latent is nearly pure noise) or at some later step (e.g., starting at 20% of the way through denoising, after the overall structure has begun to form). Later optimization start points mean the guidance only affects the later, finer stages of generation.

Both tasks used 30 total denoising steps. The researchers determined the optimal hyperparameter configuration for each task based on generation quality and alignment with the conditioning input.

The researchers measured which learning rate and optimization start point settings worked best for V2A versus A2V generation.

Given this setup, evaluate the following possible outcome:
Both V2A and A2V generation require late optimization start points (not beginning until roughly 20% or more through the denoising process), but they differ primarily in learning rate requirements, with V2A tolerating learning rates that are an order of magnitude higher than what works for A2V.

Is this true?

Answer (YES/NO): NO